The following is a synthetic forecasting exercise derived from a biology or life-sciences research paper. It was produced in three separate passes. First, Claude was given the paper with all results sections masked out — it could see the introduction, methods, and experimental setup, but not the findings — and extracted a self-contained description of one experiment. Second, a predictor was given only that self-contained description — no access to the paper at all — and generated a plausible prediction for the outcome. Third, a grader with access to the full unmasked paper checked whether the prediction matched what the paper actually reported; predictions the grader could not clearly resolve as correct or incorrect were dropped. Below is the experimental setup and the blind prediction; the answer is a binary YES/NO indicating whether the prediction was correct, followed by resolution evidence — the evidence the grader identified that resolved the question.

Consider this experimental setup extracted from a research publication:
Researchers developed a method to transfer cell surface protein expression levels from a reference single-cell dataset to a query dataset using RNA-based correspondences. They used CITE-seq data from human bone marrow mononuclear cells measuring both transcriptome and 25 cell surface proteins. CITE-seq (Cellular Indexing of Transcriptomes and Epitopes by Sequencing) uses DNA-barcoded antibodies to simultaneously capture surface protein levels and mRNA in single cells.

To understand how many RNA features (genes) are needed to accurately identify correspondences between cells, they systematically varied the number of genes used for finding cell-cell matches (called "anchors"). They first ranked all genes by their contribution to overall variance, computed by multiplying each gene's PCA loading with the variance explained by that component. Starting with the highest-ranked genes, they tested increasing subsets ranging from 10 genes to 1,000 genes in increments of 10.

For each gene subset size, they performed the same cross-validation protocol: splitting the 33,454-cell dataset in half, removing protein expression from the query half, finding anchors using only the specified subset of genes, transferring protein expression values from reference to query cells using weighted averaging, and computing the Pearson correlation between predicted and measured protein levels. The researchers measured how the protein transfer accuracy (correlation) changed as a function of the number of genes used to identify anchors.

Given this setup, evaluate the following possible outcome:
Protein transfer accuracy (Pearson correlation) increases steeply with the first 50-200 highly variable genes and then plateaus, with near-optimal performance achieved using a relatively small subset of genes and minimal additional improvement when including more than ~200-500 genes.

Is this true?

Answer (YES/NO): YES